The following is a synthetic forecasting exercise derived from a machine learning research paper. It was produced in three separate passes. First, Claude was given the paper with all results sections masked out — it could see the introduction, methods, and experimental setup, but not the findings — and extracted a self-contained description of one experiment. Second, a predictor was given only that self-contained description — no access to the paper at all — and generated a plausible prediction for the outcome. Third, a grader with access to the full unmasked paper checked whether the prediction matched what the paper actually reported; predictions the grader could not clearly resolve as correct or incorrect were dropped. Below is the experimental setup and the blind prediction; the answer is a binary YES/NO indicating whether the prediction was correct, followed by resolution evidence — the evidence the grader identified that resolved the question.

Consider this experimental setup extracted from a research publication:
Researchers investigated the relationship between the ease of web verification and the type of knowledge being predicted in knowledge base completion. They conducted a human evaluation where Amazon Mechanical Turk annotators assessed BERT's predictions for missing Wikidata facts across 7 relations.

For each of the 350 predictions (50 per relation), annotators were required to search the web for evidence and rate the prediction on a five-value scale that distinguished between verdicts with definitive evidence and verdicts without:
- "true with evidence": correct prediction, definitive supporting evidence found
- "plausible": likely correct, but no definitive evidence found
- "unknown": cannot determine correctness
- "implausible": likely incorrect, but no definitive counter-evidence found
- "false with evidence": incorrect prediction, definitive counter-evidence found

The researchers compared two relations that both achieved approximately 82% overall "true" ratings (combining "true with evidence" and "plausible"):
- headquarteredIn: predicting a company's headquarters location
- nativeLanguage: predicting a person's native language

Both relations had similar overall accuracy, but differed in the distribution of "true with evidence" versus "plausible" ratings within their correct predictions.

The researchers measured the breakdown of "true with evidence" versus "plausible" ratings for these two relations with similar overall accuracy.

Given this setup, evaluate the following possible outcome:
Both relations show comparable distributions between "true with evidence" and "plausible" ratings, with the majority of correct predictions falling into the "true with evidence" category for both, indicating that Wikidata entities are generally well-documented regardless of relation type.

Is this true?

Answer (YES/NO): NO